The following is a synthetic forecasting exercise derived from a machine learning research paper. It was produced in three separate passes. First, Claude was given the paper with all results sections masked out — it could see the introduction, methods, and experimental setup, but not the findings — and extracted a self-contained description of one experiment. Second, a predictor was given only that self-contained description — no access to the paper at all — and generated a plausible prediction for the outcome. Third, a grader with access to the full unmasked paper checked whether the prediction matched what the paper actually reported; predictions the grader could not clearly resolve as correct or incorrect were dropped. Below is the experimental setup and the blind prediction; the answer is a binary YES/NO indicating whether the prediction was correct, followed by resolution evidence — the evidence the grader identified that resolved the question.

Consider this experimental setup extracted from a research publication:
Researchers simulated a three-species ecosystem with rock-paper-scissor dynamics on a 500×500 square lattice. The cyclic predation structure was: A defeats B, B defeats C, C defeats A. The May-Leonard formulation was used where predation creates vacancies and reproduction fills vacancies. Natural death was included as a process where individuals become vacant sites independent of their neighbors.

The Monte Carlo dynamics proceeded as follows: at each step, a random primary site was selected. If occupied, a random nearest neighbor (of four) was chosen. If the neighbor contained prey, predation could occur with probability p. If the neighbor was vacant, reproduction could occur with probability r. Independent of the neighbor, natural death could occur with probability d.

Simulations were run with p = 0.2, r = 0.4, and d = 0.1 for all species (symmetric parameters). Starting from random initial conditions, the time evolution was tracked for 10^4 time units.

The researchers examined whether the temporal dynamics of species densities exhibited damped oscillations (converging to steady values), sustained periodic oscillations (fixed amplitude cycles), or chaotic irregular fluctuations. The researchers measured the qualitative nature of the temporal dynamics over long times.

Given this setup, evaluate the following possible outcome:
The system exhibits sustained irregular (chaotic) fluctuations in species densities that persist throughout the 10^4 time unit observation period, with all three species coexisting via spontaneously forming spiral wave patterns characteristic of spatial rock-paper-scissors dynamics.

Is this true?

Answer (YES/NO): NO